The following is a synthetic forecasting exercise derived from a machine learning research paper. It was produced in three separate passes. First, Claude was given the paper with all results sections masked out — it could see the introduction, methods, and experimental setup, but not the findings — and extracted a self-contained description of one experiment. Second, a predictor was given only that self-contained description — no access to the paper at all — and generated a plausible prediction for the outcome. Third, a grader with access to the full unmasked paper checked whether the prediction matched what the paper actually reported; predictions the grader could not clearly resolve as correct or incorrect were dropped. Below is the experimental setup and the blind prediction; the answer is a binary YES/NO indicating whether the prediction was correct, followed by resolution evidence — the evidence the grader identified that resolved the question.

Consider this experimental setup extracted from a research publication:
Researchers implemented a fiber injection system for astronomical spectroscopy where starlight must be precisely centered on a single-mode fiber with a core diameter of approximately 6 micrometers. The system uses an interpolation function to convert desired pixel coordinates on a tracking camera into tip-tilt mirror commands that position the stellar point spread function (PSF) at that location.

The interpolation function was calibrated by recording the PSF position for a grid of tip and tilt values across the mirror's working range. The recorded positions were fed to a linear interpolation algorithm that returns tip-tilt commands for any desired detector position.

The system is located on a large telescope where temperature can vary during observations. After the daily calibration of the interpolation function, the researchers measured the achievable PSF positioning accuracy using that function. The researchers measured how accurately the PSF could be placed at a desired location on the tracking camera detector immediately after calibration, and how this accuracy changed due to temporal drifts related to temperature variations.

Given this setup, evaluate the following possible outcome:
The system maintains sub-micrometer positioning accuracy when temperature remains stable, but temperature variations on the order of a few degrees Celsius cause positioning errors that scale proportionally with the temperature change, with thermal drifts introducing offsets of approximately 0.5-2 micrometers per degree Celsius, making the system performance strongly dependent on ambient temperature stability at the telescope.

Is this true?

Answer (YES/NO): YES